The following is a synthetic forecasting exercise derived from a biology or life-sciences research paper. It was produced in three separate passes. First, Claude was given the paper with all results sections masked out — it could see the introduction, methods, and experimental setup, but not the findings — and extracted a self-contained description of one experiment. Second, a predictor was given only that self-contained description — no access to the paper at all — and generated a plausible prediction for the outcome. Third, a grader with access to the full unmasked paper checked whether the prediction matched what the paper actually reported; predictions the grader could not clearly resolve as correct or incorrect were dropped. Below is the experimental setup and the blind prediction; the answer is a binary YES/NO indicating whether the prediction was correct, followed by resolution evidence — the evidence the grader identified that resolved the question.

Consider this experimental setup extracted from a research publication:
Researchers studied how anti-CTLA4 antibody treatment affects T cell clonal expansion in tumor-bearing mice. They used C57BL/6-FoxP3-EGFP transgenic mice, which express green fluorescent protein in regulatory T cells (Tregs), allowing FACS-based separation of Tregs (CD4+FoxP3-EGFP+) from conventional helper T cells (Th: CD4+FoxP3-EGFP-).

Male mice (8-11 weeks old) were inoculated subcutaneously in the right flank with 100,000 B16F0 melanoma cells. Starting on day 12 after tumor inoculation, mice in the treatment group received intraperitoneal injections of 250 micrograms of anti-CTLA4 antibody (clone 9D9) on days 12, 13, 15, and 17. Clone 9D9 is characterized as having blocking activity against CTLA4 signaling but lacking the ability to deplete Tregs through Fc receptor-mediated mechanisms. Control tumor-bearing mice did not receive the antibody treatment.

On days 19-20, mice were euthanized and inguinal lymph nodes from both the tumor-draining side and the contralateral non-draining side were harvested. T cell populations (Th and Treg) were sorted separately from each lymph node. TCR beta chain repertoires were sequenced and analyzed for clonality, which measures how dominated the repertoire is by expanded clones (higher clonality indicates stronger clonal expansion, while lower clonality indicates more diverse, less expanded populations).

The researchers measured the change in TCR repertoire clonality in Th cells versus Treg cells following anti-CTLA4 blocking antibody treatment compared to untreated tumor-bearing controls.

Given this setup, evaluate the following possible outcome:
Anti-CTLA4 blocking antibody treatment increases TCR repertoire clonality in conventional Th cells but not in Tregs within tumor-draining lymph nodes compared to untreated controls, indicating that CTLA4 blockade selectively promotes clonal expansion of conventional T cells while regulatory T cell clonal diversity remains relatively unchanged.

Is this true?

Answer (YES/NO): YES